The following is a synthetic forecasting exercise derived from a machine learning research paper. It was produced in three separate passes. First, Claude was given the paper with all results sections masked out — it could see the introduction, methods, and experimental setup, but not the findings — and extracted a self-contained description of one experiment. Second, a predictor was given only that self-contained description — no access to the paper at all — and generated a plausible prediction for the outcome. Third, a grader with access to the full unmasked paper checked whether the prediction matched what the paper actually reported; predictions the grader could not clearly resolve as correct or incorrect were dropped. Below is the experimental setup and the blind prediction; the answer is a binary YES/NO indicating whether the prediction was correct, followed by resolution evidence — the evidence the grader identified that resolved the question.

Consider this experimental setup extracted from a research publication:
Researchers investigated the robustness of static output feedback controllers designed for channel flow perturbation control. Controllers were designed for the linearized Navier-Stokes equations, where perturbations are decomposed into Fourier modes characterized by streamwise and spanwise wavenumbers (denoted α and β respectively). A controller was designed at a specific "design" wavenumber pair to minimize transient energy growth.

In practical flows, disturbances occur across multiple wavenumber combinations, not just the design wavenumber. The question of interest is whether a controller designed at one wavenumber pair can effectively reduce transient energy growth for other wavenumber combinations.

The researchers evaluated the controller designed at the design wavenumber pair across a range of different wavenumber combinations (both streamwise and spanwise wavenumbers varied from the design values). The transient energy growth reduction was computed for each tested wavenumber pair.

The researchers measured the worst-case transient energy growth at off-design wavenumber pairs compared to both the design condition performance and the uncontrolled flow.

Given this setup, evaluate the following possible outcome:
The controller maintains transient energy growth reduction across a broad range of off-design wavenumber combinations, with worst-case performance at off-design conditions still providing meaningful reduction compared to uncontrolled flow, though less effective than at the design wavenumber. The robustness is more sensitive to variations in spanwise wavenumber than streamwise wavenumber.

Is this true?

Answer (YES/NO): NO